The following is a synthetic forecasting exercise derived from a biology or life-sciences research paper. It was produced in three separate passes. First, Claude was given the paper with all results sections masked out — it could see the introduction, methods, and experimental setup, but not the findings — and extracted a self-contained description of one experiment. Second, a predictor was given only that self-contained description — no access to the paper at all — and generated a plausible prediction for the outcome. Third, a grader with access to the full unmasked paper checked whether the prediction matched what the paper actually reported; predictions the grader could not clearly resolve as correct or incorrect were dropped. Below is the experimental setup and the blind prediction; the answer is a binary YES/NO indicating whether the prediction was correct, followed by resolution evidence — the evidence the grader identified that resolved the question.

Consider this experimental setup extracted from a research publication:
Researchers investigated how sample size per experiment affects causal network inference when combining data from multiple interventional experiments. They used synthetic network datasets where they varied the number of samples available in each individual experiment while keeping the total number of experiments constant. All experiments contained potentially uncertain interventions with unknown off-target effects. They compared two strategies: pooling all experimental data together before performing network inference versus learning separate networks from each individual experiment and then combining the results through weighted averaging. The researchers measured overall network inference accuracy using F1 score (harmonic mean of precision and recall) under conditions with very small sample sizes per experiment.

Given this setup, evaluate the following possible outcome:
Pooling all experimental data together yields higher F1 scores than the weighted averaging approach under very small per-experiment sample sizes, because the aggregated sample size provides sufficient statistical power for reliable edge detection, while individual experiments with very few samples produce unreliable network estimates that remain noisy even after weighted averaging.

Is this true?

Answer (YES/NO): YES